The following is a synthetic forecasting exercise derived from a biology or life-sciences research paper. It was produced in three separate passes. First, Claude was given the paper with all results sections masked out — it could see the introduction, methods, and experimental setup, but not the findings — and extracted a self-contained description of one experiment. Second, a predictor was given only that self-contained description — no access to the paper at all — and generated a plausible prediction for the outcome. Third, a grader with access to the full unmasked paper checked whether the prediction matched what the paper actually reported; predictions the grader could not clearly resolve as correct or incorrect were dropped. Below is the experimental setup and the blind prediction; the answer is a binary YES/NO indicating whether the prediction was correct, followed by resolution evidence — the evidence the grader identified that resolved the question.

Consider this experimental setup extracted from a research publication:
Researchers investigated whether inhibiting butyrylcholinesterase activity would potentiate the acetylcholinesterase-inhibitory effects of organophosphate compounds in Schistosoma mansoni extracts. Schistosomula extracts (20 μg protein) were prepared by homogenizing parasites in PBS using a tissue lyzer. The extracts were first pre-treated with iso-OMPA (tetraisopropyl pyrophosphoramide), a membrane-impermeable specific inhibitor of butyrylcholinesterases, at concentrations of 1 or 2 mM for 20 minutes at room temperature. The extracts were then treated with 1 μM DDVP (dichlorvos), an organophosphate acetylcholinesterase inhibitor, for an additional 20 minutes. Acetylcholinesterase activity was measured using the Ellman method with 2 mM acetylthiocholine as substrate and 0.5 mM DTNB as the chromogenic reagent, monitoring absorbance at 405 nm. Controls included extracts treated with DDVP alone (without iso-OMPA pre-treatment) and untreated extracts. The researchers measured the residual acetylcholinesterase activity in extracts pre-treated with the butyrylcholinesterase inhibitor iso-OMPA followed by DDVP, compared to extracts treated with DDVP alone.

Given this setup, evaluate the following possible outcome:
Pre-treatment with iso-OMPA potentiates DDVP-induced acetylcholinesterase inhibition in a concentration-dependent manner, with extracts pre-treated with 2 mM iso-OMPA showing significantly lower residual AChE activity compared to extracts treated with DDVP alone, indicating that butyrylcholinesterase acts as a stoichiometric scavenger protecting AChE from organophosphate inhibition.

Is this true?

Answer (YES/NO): YES